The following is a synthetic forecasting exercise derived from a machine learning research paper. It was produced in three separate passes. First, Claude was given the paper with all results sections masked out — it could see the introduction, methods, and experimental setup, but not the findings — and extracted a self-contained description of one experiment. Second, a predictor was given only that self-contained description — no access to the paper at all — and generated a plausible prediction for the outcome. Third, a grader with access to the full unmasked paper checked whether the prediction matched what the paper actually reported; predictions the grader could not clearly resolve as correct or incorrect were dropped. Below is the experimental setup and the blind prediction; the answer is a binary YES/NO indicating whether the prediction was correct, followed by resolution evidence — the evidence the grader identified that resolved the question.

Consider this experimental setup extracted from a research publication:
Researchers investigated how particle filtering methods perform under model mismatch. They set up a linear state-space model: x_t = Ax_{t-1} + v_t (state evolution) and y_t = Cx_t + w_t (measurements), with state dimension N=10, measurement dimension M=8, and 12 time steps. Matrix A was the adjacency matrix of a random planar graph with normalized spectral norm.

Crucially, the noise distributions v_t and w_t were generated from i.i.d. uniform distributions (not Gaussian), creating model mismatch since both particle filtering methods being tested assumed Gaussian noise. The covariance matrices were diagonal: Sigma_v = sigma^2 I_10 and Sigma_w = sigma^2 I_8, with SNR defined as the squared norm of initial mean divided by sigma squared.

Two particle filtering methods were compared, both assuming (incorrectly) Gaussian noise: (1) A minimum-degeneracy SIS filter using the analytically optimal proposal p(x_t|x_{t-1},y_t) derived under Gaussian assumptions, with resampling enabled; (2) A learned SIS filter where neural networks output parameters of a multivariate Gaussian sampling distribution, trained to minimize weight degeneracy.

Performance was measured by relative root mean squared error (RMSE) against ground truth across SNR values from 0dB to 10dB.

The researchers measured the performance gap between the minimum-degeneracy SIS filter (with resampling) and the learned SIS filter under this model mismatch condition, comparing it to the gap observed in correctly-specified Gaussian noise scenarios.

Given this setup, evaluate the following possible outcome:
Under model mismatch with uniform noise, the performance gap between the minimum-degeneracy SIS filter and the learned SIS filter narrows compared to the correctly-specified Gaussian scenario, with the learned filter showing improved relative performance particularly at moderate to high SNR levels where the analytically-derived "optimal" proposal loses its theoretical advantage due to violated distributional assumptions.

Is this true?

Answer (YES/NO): NO